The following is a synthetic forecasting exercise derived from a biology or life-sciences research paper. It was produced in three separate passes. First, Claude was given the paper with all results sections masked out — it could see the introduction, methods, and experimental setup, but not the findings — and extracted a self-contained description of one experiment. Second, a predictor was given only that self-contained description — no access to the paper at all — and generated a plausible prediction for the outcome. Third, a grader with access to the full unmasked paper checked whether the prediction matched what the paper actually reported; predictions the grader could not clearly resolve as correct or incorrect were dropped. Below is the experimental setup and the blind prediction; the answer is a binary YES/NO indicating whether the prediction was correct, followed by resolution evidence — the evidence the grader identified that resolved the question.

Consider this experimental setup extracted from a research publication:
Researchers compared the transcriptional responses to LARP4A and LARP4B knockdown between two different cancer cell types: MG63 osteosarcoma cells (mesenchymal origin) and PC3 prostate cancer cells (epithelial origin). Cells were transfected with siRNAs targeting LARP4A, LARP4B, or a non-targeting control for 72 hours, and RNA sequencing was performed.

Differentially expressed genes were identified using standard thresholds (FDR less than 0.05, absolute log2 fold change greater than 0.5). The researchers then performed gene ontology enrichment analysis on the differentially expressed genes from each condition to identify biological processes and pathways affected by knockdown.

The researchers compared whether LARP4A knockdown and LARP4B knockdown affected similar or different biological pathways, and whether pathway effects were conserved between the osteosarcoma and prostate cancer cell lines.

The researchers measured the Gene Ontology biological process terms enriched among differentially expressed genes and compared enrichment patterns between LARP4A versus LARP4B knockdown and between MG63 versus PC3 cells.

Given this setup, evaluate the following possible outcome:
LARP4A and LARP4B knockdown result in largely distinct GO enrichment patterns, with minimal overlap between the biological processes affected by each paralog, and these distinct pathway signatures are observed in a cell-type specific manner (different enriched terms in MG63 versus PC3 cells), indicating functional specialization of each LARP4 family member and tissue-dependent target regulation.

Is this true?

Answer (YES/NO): NO